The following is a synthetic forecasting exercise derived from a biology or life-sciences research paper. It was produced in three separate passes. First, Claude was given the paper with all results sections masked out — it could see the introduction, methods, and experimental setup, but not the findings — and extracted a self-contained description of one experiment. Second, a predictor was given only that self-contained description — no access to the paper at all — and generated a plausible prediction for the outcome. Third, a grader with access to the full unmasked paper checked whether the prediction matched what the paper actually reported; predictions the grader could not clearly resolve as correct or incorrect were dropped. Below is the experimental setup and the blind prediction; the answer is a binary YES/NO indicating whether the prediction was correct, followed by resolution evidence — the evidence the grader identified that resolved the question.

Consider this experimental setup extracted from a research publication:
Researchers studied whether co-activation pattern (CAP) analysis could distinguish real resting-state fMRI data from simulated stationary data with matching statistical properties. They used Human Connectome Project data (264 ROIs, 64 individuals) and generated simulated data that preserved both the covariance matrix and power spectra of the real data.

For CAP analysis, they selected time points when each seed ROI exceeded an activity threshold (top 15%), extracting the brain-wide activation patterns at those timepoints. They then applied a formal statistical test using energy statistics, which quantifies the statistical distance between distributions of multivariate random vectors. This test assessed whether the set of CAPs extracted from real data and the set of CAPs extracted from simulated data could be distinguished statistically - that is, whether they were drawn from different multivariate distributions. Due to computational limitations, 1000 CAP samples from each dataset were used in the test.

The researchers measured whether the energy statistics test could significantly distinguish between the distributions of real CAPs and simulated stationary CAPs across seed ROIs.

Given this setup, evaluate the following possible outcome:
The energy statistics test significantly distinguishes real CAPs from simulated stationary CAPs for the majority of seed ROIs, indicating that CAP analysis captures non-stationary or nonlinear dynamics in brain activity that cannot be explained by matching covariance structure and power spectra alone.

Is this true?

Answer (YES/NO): NO